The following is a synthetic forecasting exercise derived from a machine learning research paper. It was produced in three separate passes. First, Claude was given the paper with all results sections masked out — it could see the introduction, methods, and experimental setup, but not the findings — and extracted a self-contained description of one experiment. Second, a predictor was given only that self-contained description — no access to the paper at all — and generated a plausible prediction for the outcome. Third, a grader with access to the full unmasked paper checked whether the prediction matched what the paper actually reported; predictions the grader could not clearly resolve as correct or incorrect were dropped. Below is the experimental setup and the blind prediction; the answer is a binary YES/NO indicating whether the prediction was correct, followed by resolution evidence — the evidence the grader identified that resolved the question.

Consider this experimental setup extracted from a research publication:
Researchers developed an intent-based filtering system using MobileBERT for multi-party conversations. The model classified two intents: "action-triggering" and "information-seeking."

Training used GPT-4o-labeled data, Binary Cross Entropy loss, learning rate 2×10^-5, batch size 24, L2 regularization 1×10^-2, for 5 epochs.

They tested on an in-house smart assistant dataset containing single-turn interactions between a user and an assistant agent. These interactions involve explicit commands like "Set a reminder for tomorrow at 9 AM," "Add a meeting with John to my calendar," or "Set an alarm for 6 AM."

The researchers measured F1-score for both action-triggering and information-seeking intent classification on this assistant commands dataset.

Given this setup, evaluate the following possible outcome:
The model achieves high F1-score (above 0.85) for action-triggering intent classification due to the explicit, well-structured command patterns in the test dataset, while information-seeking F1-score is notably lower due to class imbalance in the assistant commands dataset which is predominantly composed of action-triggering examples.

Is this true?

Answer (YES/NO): YES